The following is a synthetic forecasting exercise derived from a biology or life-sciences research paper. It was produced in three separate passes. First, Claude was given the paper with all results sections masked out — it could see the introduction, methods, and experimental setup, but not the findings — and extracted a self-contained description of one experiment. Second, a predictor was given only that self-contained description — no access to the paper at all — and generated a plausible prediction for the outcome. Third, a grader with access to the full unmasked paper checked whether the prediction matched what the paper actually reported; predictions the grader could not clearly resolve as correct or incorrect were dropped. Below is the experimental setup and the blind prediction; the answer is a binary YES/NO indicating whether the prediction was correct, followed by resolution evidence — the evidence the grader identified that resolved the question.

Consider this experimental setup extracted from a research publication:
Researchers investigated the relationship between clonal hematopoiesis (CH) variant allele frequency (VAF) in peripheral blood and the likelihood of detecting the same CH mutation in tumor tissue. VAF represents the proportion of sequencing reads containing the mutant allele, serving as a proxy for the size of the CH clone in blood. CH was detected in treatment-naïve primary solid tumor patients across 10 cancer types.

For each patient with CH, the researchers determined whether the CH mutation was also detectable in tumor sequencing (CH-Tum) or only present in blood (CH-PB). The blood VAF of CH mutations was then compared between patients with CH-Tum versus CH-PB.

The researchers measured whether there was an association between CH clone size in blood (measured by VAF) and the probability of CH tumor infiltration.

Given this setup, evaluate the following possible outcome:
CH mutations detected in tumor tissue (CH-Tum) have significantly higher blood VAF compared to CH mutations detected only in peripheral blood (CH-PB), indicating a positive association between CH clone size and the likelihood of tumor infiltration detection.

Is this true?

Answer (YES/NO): YES